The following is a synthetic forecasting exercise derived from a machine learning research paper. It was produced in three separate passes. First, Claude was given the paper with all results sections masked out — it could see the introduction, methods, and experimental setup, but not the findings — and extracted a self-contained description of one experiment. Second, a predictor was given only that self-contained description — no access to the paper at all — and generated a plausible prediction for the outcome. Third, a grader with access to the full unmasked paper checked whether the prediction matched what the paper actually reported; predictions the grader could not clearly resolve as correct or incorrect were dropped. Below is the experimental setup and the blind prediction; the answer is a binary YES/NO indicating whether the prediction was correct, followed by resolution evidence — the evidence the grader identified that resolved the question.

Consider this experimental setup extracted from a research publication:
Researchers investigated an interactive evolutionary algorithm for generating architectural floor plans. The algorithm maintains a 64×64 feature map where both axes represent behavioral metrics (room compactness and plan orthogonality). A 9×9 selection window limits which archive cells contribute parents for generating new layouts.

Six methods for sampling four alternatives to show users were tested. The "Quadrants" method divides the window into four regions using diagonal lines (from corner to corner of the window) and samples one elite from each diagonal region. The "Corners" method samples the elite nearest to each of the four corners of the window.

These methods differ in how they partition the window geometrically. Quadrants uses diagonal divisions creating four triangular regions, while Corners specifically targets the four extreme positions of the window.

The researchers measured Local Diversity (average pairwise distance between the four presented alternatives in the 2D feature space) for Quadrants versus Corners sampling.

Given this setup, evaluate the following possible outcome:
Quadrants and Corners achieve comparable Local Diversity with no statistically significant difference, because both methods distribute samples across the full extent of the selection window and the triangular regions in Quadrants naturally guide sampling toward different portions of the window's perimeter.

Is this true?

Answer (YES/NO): NO